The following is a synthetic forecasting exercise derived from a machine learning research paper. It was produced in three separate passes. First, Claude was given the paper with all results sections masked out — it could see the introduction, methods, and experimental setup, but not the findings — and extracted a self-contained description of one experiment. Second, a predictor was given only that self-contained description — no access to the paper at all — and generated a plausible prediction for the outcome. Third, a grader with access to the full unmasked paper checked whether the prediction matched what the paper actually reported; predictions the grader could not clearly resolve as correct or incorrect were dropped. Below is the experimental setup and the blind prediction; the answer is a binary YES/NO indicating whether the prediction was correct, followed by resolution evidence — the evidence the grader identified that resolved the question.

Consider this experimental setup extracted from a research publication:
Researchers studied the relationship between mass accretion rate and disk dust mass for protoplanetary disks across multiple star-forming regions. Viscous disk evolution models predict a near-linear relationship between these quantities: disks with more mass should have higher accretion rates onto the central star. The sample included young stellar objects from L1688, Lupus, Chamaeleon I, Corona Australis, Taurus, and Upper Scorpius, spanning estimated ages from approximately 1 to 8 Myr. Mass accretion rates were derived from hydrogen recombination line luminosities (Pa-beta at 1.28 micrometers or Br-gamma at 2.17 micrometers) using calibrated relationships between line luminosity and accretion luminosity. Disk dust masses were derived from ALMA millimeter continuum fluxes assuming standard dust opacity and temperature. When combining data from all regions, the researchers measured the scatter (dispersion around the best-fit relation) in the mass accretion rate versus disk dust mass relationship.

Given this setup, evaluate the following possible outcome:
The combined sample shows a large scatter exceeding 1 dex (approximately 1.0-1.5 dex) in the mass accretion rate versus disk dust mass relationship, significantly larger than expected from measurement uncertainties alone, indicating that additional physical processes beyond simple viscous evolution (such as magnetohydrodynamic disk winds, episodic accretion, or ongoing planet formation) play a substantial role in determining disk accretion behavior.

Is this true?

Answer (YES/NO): NO